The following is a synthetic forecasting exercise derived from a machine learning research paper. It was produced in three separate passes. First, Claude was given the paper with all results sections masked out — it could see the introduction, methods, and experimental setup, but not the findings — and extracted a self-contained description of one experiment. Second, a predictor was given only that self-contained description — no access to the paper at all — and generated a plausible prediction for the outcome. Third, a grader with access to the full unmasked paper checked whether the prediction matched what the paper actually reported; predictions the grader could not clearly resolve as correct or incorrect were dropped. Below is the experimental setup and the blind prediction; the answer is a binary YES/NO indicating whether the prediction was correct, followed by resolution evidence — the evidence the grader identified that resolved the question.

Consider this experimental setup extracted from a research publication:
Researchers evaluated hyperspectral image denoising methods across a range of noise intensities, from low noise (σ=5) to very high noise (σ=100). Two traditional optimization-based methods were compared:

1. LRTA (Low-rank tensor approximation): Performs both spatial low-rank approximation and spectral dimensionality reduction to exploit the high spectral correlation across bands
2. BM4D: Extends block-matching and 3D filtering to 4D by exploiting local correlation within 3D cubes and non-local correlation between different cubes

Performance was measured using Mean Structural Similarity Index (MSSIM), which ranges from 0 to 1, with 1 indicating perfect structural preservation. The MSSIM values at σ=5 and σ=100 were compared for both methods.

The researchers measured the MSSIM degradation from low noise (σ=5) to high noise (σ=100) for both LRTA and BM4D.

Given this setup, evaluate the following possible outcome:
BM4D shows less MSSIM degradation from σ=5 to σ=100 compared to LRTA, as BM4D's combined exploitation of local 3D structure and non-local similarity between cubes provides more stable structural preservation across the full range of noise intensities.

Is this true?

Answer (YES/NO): NO